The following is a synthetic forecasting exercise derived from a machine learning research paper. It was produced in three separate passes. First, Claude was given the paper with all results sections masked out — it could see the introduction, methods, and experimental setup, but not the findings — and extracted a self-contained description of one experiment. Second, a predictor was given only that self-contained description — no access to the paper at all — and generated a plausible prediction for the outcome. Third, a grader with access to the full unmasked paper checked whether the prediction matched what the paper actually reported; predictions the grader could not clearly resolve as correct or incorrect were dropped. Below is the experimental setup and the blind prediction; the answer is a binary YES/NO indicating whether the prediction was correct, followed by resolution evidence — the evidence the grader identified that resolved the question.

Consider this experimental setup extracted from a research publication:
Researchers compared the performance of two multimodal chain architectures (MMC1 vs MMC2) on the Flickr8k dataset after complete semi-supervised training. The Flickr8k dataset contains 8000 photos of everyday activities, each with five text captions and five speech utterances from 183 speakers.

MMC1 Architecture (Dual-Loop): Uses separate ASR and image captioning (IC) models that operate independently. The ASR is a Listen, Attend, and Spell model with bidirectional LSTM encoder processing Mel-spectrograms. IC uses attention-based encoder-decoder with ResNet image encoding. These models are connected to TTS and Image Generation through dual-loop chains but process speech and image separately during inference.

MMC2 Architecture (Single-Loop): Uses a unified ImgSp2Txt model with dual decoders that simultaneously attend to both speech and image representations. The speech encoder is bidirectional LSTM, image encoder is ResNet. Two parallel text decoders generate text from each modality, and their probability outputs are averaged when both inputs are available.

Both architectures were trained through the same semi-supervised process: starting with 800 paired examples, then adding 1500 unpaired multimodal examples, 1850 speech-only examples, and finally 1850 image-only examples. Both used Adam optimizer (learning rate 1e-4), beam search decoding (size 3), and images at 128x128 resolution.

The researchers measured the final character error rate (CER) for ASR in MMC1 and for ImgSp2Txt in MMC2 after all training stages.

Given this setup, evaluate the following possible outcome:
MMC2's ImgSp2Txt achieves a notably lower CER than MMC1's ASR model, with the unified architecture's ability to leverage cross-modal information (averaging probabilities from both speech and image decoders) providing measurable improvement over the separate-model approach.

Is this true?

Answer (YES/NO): NO